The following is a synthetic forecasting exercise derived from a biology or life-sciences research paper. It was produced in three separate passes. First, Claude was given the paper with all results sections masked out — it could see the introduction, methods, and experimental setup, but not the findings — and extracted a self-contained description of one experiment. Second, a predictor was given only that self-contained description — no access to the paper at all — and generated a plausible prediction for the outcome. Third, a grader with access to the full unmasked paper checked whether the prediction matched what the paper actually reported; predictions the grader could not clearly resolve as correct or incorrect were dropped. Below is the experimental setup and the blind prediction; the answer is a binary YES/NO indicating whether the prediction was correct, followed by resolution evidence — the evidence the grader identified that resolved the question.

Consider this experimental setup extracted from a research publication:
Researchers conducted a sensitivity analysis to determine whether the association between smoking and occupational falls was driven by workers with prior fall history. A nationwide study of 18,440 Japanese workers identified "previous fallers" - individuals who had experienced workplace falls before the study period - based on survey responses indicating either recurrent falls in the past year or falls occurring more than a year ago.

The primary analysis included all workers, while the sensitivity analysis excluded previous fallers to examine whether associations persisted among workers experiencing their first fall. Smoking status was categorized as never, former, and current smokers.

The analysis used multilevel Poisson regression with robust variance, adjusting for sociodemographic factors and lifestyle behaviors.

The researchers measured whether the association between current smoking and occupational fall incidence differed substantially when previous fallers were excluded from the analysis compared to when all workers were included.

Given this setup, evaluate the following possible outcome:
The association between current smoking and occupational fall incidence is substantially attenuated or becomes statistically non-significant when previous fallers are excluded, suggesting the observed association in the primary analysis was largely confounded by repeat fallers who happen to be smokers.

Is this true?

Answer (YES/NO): NO